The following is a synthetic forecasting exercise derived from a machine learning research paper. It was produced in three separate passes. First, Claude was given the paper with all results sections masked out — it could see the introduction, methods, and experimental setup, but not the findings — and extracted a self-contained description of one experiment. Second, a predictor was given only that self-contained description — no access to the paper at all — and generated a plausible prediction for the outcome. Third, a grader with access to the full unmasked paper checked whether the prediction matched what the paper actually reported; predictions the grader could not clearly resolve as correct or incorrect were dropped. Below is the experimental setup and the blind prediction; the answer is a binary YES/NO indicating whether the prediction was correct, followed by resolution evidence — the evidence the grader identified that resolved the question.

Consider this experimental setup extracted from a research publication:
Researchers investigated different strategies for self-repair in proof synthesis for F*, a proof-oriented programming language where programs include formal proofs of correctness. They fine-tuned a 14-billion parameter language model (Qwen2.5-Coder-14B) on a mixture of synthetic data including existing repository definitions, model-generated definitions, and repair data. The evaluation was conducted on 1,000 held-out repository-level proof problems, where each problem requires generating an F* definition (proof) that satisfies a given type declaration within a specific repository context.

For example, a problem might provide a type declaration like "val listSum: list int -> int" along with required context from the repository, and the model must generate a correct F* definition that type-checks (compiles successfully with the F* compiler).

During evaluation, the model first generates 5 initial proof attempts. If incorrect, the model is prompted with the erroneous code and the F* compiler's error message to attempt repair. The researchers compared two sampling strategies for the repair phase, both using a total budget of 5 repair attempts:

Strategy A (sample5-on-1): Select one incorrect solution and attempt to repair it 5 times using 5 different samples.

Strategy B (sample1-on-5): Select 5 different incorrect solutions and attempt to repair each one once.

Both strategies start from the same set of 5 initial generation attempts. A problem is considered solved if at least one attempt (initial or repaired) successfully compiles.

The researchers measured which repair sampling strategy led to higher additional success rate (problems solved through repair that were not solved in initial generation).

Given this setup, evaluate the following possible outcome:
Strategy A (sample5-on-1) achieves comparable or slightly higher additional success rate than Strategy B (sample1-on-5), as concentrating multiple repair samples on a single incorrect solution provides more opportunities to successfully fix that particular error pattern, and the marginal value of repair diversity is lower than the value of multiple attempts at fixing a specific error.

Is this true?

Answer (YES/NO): NO